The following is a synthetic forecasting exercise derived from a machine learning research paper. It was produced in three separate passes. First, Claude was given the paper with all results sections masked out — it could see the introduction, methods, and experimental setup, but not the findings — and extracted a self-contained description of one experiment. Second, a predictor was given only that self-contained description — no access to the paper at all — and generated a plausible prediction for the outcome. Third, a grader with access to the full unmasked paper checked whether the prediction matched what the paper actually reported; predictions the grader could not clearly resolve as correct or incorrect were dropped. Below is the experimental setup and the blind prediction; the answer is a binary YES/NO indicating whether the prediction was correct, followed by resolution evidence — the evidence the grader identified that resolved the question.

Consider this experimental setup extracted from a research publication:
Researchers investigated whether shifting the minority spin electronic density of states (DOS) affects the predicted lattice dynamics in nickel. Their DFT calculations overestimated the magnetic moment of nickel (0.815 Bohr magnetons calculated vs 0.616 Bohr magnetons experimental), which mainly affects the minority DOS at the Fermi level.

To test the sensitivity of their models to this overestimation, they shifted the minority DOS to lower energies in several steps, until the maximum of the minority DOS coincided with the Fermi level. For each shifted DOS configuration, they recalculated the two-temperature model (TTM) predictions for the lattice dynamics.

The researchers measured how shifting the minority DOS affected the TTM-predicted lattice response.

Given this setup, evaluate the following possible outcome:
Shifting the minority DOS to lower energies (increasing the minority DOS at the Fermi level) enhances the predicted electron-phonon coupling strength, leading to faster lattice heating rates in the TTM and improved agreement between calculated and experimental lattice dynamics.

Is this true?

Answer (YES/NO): NO